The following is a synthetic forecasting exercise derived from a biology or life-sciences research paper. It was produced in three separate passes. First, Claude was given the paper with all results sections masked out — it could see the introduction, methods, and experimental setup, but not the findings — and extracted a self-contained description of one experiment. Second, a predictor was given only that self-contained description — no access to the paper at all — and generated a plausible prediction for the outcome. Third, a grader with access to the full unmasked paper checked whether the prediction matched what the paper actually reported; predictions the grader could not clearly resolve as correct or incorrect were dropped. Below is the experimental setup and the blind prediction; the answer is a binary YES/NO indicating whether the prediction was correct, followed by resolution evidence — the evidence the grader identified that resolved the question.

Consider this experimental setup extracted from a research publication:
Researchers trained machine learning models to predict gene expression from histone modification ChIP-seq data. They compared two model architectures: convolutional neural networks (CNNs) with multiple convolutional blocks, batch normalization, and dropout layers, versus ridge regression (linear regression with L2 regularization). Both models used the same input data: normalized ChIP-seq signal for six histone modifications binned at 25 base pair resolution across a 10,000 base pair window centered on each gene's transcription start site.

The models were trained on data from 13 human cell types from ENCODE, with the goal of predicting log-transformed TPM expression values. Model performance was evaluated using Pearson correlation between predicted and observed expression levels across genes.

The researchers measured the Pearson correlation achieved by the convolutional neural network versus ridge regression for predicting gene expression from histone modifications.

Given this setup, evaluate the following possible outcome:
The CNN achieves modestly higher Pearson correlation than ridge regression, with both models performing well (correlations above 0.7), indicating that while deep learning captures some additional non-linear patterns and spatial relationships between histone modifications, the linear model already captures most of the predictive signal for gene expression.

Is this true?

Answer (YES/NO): NO